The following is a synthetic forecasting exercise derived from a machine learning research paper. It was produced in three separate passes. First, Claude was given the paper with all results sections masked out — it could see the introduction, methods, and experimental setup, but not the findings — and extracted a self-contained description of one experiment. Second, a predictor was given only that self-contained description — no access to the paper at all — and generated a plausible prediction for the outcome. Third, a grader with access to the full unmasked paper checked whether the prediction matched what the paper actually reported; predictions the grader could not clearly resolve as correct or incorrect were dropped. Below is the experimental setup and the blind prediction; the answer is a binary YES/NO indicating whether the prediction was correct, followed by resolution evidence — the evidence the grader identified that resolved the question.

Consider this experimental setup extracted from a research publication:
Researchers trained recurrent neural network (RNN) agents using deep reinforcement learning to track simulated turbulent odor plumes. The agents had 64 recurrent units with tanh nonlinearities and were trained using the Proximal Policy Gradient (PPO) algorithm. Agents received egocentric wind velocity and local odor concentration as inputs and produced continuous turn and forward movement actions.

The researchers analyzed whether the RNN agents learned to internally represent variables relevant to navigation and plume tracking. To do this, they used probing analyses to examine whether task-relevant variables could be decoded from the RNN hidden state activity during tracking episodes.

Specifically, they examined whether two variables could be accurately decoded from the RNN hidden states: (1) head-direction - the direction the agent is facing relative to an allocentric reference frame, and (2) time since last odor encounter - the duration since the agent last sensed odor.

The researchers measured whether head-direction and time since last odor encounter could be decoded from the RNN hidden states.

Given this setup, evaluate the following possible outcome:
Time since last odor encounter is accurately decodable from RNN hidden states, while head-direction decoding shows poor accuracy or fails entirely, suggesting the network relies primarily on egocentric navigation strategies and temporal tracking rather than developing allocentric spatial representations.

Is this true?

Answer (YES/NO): NO